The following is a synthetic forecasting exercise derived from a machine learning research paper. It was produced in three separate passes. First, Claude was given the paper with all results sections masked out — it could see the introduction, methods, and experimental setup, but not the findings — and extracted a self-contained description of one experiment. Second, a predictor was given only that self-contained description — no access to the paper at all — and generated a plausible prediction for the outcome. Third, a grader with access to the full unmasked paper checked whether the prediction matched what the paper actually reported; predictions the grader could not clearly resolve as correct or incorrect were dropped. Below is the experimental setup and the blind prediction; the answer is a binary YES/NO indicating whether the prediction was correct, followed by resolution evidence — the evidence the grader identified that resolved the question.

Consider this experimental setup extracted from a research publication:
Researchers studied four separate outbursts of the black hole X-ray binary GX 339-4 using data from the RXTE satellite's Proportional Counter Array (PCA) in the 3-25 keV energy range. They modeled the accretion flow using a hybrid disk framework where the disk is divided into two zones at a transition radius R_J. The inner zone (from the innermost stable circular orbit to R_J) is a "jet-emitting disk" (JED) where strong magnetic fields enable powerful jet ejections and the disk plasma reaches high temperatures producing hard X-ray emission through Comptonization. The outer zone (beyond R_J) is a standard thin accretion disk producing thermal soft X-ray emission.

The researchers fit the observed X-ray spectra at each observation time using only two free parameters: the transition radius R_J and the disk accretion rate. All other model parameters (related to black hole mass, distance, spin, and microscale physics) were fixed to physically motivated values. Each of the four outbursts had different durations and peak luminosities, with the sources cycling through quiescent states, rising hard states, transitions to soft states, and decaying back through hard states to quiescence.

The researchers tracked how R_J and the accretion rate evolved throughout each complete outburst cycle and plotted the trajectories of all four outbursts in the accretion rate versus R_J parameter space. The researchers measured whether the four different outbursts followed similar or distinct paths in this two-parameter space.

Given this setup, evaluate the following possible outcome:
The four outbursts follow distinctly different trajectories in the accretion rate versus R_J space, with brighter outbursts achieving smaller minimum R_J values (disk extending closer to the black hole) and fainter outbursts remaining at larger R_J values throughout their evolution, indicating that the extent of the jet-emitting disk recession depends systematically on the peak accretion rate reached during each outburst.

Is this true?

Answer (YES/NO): NO